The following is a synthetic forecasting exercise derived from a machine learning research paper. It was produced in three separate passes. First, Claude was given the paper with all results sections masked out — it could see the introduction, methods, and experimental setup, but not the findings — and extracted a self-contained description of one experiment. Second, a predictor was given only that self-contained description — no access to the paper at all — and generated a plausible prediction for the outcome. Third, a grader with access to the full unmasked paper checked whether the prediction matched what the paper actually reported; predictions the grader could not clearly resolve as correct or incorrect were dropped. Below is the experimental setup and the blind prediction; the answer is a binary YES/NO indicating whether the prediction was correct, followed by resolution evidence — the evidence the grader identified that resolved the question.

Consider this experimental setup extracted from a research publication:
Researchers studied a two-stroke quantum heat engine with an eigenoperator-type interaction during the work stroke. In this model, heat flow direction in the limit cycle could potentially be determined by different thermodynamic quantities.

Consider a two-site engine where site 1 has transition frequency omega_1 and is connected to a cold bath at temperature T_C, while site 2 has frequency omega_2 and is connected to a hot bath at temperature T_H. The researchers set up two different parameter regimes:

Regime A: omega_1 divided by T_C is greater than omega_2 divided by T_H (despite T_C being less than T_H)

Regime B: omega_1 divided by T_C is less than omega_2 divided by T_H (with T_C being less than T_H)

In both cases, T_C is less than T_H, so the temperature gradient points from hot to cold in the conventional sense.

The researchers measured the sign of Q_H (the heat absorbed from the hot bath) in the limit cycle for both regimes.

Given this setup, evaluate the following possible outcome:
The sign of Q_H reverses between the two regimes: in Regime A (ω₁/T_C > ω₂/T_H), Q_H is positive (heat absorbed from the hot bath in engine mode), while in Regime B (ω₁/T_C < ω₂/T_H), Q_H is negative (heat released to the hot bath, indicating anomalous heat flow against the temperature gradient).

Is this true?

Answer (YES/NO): YES